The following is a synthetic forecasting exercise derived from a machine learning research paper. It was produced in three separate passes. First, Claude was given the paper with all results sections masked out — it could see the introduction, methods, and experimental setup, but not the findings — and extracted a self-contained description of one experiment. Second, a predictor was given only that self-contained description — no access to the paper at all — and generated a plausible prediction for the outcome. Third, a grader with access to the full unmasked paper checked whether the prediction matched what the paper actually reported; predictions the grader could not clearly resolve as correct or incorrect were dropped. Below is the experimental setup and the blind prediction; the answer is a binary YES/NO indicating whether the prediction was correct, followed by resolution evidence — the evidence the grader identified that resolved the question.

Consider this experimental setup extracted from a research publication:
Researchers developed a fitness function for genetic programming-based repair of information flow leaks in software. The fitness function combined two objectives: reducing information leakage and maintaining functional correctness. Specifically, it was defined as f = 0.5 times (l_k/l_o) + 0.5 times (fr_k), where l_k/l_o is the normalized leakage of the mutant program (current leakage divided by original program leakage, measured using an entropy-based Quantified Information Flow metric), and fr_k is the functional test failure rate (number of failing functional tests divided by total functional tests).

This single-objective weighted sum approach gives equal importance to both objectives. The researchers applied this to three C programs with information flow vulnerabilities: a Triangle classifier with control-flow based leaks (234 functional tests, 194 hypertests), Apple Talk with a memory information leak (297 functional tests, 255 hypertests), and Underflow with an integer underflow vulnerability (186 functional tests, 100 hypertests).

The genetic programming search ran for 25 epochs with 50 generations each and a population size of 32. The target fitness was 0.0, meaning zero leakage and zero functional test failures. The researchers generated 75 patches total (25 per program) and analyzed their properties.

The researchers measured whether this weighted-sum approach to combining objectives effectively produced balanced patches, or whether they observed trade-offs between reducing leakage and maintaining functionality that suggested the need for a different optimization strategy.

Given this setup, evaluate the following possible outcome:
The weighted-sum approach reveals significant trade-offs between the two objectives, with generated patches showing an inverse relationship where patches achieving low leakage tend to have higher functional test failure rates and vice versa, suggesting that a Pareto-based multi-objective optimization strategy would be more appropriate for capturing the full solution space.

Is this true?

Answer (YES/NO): YES